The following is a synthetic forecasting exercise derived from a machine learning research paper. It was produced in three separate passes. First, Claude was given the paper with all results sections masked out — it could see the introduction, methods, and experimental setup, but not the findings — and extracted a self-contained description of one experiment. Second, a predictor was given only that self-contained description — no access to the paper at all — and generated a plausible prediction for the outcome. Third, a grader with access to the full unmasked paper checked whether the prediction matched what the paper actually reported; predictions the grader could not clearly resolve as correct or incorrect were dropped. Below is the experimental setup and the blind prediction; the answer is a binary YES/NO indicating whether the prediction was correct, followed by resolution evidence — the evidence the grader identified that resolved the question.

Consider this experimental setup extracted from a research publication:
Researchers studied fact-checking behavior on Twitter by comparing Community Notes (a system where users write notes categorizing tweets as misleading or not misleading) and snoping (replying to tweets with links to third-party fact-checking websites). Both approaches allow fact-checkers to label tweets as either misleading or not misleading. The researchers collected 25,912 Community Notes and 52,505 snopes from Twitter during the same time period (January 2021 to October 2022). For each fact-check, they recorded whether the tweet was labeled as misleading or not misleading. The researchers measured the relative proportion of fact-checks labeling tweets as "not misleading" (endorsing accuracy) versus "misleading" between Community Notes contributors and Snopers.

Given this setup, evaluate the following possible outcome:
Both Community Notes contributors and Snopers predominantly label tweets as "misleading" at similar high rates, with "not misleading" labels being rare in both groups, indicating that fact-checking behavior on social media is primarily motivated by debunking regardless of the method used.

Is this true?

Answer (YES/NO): NO